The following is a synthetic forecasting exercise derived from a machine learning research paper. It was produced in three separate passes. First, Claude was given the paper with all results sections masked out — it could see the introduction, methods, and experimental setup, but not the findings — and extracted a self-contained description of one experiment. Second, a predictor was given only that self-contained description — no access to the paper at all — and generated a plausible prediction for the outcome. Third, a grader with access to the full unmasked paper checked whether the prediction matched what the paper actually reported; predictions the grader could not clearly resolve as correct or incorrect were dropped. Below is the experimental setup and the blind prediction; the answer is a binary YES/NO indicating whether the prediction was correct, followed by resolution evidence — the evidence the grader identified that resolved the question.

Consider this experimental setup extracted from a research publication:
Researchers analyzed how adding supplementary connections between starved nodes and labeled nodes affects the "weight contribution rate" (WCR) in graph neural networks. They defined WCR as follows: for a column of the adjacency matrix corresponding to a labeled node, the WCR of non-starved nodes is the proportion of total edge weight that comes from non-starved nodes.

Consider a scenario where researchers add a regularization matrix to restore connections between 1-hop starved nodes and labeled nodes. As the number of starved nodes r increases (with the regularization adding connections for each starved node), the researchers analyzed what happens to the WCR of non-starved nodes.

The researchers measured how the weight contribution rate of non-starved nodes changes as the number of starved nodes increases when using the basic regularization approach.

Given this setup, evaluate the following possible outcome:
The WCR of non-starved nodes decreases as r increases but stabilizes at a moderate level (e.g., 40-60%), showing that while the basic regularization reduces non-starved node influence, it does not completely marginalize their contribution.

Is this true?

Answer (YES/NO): NO